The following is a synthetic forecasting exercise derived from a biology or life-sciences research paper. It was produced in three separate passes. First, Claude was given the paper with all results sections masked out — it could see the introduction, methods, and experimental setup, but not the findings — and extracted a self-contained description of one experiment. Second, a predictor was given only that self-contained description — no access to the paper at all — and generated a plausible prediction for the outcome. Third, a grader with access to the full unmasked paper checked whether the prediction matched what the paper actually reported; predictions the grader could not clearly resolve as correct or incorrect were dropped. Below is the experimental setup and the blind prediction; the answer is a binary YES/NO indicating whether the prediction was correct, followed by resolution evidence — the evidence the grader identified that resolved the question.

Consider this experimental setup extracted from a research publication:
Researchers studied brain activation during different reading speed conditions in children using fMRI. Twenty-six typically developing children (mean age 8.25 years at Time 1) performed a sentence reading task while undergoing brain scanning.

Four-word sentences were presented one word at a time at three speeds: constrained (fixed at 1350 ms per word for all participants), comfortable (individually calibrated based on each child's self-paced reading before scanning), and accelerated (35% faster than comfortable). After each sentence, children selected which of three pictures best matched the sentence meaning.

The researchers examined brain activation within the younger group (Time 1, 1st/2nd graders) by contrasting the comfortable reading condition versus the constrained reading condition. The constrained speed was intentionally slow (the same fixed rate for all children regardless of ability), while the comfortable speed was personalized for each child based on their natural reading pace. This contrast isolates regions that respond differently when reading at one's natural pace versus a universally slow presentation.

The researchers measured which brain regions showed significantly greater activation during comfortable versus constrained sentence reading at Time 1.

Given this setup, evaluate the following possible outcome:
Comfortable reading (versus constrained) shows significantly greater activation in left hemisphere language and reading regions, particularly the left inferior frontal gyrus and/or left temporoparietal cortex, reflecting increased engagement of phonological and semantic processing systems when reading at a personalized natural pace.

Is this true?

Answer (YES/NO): NO